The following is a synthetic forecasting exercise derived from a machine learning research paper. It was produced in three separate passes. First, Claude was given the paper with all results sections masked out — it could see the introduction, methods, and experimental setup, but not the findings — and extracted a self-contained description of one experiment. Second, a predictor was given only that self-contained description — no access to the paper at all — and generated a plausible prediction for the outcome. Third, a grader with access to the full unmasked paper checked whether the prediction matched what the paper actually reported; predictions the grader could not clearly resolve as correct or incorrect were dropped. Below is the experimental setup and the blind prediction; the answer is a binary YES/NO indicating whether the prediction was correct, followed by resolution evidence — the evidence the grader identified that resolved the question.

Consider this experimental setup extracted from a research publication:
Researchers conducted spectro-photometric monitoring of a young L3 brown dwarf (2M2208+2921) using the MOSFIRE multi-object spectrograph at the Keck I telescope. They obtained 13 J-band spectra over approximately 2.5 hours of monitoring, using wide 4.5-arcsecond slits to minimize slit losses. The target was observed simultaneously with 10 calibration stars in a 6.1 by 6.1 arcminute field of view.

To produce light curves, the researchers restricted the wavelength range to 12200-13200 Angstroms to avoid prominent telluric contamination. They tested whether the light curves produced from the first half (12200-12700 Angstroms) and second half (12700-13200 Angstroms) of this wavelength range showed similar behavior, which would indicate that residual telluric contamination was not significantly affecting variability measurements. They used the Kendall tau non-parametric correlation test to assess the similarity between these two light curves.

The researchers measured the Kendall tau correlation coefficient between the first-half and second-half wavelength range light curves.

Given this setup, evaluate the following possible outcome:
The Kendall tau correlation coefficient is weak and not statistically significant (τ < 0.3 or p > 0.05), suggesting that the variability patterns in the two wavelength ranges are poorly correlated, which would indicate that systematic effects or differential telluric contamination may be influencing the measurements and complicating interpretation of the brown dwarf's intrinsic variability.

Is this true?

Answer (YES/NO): NO